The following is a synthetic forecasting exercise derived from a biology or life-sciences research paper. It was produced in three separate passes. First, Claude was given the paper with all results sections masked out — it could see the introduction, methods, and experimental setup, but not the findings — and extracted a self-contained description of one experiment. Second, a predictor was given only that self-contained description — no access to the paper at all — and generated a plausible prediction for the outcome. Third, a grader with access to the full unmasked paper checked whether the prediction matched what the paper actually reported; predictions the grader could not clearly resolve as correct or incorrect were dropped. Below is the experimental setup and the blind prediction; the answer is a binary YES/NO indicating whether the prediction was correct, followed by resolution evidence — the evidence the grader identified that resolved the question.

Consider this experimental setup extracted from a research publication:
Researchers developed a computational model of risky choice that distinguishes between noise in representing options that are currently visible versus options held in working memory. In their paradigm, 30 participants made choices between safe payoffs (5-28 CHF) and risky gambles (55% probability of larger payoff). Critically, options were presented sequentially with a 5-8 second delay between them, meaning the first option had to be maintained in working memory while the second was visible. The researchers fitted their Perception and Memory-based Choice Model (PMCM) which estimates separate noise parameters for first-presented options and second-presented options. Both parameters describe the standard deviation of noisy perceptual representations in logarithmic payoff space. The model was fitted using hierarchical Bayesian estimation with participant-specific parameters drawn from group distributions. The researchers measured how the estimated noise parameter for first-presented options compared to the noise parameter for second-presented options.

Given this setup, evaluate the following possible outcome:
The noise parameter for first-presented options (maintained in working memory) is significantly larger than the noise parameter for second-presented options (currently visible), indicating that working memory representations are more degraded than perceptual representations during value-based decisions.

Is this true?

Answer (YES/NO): YES